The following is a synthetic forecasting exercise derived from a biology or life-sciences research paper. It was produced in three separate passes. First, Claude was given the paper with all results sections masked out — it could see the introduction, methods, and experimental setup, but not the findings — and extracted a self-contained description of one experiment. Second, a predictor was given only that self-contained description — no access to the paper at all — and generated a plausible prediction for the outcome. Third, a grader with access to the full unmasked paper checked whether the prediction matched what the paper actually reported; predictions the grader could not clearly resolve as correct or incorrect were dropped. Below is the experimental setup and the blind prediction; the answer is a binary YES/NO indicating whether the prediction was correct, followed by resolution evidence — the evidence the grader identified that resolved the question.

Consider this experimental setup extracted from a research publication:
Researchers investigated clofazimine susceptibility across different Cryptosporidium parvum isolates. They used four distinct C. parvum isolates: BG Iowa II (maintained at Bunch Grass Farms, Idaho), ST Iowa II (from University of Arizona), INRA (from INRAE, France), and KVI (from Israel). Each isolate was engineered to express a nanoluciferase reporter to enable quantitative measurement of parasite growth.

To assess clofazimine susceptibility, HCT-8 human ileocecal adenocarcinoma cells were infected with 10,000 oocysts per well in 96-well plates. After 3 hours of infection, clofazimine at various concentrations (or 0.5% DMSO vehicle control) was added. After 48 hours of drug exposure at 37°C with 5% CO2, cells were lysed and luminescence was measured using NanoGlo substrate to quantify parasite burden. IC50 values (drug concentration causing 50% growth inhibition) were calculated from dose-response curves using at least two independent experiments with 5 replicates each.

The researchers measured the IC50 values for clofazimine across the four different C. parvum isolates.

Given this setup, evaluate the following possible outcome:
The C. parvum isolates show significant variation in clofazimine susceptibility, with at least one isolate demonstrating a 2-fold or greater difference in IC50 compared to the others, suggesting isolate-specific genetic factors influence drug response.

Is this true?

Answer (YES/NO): YES